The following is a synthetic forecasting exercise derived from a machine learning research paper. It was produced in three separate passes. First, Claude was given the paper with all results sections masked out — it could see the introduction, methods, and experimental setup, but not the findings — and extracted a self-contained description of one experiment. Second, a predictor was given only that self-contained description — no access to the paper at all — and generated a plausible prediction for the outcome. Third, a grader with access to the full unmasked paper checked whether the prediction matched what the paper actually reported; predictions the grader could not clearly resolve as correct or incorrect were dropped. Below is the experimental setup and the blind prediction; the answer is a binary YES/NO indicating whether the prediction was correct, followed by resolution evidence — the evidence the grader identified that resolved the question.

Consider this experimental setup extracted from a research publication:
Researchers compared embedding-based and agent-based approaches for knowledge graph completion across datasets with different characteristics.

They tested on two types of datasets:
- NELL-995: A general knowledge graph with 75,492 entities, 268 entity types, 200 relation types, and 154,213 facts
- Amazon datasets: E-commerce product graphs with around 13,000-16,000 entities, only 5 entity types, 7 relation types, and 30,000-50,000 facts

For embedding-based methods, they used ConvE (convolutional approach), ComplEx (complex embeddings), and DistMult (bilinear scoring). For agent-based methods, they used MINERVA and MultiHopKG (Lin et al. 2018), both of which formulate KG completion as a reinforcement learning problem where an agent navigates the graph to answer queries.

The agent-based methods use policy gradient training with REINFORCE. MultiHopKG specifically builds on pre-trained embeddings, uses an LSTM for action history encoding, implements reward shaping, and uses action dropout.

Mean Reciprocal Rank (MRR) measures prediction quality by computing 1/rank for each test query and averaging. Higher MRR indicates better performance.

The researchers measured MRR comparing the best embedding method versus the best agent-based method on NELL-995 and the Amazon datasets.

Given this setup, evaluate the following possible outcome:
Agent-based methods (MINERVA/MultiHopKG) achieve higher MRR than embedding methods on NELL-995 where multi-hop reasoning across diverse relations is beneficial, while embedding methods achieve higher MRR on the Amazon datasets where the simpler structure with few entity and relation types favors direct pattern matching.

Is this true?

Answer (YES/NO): NO